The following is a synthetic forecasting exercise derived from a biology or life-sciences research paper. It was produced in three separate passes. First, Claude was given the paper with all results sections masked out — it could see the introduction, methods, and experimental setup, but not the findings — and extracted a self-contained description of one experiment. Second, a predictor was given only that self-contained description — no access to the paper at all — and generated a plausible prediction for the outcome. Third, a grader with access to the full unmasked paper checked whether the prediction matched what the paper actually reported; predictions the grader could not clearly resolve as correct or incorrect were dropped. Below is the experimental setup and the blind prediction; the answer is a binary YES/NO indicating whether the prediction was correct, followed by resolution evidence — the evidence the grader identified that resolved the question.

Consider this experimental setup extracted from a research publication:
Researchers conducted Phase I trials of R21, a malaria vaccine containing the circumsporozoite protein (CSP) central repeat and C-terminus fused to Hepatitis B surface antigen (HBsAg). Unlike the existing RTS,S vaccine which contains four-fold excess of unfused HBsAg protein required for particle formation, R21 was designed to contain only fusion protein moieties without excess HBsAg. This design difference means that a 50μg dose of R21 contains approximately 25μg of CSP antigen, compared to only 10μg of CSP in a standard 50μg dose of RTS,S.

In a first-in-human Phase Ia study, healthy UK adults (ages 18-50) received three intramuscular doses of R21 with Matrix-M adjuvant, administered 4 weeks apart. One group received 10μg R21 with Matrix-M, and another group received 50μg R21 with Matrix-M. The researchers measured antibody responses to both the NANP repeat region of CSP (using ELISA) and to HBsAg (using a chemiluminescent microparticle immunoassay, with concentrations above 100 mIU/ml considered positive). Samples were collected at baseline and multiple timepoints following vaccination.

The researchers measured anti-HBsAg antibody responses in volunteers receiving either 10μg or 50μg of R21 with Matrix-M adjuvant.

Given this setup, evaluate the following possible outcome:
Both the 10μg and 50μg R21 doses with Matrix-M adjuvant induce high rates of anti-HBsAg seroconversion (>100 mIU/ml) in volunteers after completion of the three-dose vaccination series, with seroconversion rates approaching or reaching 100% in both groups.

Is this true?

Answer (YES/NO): NO